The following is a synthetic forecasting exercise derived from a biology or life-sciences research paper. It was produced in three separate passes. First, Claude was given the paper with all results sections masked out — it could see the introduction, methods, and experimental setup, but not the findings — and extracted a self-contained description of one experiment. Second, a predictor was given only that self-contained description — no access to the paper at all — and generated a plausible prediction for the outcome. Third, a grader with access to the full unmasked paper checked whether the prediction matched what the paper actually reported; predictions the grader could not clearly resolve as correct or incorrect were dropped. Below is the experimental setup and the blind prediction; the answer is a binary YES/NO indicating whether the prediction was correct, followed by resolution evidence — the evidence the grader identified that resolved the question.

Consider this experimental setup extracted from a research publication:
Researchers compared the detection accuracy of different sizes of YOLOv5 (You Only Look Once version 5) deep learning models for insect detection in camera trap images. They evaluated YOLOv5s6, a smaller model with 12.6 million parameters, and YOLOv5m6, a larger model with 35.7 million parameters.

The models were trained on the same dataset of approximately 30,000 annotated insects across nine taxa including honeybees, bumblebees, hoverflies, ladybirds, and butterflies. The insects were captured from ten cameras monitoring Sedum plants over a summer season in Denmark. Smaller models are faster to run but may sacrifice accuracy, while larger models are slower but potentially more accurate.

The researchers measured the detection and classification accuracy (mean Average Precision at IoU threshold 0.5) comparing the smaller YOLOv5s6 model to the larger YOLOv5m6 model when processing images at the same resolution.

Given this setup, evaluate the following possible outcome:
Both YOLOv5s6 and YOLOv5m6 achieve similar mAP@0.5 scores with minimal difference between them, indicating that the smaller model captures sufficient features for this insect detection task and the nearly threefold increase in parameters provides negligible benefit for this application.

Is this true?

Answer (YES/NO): YES